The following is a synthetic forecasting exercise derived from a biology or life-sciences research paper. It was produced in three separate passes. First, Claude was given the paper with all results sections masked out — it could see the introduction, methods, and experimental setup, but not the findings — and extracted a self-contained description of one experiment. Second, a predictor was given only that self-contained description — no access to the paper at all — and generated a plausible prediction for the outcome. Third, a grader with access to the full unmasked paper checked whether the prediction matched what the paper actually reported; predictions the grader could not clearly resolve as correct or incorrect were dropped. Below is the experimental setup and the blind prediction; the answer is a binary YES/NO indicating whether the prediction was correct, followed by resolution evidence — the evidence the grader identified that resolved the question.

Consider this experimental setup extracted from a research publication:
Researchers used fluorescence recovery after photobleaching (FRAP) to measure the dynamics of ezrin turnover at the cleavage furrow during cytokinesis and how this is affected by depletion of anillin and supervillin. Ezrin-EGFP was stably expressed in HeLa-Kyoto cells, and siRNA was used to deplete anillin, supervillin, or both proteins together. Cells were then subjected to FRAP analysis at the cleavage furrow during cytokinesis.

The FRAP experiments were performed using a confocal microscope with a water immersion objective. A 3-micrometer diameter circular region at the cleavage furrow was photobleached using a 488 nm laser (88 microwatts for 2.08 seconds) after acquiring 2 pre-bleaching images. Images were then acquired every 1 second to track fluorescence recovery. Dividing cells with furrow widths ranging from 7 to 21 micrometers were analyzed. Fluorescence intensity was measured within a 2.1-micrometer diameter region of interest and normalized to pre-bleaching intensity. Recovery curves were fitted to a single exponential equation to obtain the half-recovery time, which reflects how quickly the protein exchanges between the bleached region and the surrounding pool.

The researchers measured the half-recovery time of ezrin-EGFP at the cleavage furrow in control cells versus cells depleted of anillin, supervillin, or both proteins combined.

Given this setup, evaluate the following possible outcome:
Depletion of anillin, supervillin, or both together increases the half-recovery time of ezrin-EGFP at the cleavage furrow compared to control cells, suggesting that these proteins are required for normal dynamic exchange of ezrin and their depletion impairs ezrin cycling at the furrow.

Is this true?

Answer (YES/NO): NO